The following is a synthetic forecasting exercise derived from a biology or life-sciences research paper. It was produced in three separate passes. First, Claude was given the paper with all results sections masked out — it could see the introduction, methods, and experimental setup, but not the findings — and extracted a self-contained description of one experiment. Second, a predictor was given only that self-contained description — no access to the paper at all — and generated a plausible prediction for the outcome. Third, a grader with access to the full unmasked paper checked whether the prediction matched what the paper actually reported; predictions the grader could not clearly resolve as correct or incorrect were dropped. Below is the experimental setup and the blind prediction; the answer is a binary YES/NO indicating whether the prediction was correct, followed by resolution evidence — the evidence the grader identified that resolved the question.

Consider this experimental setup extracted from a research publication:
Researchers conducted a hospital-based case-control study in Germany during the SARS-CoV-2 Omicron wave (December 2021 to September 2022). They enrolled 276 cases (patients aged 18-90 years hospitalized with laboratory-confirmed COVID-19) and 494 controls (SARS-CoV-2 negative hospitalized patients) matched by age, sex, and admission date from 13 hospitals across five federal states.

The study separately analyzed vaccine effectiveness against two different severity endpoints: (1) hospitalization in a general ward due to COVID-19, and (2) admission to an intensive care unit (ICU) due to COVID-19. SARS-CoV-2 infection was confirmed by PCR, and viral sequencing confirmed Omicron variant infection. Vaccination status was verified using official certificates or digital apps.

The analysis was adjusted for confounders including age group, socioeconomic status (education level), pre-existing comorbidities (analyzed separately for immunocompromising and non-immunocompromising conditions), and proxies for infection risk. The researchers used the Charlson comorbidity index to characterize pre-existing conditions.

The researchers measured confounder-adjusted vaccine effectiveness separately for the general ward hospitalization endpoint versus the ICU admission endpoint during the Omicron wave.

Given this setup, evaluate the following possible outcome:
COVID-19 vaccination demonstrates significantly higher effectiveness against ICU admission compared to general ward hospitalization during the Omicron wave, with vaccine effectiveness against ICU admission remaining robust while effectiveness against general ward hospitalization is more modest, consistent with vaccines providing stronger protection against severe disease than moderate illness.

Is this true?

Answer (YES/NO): NO